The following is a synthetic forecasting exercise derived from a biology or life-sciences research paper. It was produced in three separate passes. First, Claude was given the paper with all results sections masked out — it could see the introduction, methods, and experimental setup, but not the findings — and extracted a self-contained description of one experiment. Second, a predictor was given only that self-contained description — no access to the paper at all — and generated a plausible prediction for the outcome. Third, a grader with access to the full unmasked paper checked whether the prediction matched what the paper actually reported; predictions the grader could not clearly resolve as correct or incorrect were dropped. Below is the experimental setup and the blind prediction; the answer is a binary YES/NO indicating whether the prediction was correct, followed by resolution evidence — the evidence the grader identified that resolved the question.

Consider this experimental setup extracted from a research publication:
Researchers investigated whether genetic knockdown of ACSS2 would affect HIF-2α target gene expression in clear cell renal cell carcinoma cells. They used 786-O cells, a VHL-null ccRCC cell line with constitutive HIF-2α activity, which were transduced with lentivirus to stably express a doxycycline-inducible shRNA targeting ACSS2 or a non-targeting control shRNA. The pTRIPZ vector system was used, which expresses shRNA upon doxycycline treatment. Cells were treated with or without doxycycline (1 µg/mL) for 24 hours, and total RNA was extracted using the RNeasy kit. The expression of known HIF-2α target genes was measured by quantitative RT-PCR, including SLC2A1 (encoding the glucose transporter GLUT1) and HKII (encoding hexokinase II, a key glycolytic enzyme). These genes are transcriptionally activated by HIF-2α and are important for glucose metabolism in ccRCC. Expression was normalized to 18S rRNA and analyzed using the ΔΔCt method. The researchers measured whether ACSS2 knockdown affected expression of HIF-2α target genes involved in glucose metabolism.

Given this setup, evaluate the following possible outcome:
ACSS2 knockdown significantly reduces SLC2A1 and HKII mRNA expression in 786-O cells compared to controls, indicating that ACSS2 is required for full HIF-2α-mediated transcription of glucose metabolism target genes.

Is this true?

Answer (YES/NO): NO